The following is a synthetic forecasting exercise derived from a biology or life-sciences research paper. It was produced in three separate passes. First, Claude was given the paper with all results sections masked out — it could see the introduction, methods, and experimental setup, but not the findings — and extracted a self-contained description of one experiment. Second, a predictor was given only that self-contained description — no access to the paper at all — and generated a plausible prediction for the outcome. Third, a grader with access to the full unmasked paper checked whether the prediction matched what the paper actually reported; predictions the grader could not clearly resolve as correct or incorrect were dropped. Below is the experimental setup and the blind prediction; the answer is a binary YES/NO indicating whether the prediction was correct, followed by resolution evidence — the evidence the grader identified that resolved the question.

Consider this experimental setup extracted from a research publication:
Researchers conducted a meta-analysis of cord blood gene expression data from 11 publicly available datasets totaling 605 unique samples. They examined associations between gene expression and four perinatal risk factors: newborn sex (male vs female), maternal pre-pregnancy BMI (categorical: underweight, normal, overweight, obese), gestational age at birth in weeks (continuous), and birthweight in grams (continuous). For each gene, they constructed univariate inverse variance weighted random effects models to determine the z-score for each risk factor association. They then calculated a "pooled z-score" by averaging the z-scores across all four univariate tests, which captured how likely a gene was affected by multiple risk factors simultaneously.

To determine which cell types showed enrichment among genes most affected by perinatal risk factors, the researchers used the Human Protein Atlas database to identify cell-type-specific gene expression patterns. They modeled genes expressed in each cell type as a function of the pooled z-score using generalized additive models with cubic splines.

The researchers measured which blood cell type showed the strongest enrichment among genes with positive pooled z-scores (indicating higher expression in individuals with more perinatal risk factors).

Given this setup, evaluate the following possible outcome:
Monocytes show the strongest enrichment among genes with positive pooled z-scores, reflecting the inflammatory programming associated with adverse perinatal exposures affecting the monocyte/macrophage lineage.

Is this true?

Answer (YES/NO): NO